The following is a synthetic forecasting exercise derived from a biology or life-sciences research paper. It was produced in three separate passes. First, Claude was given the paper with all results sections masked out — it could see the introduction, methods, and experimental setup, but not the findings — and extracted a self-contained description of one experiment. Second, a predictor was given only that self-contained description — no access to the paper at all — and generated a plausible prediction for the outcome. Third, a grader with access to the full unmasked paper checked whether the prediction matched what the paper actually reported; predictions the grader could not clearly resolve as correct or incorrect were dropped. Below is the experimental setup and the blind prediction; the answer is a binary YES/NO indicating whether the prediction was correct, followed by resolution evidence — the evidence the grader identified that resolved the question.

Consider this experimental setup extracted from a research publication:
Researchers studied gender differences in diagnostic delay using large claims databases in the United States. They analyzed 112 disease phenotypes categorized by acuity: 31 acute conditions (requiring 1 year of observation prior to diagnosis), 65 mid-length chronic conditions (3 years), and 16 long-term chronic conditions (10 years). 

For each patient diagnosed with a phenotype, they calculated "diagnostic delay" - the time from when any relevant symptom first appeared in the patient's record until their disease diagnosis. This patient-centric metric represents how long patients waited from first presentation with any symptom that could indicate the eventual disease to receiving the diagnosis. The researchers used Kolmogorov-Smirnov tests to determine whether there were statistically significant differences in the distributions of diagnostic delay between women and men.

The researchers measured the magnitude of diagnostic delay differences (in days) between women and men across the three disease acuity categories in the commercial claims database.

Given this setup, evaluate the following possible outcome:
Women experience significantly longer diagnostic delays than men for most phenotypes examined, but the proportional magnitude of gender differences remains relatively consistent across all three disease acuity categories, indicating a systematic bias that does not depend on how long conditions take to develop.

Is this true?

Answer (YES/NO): NO